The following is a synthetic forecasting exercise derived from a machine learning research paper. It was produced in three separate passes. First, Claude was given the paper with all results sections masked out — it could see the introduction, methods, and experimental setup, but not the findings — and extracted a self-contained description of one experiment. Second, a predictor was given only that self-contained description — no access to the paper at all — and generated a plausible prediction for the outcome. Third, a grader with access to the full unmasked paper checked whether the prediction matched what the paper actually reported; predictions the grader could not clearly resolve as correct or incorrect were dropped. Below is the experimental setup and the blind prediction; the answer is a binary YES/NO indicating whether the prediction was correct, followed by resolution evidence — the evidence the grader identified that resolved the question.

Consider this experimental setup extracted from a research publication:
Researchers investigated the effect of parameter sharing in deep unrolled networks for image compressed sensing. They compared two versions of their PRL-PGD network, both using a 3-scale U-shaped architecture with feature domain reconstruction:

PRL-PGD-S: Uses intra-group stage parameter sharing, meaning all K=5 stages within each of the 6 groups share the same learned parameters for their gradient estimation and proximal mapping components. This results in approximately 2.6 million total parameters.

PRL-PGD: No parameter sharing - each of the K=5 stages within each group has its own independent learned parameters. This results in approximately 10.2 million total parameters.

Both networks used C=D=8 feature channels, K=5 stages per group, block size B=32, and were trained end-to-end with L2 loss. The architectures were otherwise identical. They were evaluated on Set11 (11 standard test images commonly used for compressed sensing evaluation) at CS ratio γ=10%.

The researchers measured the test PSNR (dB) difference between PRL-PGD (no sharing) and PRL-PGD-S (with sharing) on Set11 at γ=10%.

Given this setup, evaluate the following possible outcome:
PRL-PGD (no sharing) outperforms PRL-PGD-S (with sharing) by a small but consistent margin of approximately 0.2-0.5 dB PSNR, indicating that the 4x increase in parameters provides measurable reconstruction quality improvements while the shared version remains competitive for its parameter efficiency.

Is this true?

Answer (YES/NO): NO